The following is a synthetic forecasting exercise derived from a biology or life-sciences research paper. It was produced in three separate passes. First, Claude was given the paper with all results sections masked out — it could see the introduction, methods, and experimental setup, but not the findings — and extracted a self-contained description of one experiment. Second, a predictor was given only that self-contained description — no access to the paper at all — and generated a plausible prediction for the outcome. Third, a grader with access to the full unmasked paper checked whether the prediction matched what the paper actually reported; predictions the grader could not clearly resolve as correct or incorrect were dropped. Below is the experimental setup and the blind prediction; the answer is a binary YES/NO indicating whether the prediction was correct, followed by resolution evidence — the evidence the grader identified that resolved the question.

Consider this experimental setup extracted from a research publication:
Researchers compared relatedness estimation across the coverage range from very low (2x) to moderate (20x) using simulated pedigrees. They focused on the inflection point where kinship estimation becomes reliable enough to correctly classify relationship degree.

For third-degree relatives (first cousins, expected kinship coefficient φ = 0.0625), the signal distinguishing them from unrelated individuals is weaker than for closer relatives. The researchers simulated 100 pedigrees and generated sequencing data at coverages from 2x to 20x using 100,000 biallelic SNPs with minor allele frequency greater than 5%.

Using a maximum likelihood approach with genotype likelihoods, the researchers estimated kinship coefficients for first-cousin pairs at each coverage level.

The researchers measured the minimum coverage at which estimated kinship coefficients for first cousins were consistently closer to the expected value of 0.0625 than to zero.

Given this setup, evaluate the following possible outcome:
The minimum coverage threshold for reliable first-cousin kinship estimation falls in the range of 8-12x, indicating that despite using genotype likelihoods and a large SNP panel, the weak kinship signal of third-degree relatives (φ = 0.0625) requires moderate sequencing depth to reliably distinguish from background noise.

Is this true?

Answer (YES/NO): NO